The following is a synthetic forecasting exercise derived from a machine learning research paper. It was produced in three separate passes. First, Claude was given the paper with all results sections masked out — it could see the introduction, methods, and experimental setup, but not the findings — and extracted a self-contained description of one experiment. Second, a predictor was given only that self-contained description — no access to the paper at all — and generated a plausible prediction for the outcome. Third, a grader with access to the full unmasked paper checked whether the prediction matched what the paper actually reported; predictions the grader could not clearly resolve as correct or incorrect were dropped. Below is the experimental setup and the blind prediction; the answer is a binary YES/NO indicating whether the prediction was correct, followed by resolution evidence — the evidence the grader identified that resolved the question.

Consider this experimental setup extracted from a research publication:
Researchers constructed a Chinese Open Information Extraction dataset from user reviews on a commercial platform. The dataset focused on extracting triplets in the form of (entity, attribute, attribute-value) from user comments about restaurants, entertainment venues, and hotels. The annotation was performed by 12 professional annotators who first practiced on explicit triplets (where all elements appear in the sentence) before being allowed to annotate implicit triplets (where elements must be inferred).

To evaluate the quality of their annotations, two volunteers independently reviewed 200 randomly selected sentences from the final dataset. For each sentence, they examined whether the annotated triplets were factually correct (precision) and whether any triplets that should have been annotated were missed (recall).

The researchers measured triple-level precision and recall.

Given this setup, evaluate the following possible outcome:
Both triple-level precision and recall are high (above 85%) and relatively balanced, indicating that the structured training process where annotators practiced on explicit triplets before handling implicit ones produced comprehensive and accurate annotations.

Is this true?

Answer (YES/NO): NO